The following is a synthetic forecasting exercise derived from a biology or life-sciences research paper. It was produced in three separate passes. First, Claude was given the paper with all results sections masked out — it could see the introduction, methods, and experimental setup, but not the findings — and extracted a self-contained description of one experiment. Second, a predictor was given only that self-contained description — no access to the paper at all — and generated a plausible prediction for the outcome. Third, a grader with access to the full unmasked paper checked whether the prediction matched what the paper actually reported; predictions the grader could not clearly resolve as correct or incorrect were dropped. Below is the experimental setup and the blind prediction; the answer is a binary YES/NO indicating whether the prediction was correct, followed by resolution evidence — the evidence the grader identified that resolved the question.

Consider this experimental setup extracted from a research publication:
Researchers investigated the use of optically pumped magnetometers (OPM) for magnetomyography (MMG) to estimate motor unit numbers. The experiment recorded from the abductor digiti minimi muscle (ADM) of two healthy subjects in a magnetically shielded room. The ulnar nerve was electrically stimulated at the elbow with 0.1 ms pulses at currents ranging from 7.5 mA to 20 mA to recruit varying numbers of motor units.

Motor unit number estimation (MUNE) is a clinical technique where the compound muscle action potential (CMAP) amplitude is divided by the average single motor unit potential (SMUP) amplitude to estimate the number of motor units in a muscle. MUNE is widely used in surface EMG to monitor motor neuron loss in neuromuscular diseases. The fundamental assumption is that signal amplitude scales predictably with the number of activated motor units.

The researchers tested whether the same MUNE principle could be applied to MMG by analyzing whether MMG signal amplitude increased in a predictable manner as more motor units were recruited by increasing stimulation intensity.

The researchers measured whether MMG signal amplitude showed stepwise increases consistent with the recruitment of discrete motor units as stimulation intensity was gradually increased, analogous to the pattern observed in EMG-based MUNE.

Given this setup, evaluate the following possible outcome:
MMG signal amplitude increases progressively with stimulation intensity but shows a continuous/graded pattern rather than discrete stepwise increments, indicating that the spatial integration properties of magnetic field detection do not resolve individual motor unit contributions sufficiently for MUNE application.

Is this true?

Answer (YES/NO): NO